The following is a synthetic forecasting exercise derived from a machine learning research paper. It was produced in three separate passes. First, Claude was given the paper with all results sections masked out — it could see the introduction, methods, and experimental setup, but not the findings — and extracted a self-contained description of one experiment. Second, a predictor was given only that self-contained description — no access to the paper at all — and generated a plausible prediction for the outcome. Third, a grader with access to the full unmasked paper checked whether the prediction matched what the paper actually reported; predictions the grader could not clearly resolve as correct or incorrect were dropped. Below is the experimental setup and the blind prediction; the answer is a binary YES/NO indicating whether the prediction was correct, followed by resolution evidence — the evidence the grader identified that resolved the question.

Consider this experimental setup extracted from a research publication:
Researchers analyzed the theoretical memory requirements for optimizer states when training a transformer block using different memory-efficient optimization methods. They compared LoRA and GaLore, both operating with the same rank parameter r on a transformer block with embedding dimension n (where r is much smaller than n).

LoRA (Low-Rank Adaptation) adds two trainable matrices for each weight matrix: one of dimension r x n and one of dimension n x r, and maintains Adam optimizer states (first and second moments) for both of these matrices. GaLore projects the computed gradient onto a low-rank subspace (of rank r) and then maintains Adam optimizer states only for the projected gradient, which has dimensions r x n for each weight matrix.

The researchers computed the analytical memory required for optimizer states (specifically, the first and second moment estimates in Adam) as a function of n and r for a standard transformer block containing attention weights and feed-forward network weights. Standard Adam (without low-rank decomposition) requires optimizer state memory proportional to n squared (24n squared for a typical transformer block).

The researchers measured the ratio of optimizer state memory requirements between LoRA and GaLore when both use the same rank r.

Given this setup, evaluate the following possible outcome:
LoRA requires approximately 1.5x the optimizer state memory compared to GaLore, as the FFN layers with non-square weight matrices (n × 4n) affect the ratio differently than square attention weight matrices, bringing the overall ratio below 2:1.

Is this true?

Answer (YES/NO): NO